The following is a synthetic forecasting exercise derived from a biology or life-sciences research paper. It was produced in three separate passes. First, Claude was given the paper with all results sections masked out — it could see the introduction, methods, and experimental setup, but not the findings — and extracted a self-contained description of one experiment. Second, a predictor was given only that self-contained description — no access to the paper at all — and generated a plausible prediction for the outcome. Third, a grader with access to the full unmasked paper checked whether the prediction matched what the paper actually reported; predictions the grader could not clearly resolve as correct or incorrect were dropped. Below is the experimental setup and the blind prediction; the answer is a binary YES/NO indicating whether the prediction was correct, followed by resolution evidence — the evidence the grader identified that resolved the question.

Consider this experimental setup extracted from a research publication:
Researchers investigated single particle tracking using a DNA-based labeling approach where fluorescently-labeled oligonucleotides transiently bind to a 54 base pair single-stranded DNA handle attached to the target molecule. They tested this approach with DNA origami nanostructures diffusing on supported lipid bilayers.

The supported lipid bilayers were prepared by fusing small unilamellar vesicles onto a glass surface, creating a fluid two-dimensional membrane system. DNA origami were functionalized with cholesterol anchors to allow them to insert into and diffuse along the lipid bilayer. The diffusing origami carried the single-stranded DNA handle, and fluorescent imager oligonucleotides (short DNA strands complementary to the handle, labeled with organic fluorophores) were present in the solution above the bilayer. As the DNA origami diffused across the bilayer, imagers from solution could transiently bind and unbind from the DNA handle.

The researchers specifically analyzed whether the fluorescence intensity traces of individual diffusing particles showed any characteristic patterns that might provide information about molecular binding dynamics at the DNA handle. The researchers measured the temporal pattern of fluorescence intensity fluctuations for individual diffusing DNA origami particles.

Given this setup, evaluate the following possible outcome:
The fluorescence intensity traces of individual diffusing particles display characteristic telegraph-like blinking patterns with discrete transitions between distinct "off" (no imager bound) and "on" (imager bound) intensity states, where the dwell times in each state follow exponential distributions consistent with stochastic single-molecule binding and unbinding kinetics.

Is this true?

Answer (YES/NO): NO